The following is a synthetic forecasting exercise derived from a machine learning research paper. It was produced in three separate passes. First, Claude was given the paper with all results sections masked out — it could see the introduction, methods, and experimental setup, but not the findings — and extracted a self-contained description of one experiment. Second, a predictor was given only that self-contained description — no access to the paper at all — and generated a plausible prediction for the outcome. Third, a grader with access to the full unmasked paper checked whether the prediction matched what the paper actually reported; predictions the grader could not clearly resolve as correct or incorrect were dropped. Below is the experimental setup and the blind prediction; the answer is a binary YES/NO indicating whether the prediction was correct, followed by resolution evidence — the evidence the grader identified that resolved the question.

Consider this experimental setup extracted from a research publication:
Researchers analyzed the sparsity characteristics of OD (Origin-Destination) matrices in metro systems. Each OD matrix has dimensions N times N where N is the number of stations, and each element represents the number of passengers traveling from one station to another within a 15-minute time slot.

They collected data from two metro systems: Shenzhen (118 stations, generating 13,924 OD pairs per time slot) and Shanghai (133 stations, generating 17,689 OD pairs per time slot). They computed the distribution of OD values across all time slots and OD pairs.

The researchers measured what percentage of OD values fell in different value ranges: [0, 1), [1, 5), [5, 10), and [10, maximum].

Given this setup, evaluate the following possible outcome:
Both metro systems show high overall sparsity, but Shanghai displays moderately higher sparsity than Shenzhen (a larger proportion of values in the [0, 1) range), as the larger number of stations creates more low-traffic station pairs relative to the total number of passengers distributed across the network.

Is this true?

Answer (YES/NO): NO